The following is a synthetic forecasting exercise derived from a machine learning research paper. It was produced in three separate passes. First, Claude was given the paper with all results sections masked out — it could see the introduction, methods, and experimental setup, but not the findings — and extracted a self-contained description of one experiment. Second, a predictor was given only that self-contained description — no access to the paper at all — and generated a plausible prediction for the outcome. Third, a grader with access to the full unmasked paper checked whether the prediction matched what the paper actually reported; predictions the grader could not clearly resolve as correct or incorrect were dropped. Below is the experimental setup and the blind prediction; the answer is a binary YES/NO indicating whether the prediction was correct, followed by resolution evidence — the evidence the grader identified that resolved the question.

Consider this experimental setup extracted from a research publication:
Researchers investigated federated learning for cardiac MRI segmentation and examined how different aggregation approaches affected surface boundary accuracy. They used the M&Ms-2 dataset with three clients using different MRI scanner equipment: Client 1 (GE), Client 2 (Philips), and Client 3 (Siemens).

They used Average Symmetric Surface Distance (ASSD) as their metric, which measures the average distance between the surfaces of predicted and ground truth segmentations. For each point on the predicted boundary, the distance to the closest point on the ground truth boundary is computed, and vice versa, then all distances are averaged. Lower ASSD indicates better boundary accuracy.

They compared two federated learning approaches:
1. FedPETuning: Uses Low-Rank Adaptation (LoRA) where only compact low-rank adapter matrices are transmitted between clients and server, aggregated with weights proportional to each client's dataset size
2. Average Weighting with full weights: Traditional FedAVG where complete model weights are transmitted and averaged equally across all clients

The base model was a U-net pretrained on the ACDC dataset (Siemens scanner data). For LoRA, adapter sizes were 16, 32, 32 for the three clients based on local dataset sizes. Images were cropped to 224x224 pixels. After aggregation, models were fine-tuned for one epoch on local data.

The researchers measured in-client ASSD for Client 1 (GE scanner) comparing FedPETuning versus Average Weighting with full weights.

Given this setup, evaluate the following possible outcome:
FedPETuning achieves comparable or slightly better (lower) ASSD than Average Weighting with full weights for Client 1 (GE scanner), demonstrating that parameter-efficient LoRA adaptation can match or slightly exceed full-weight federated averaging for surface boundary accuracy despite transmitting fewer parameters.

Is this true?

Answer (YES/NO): YES